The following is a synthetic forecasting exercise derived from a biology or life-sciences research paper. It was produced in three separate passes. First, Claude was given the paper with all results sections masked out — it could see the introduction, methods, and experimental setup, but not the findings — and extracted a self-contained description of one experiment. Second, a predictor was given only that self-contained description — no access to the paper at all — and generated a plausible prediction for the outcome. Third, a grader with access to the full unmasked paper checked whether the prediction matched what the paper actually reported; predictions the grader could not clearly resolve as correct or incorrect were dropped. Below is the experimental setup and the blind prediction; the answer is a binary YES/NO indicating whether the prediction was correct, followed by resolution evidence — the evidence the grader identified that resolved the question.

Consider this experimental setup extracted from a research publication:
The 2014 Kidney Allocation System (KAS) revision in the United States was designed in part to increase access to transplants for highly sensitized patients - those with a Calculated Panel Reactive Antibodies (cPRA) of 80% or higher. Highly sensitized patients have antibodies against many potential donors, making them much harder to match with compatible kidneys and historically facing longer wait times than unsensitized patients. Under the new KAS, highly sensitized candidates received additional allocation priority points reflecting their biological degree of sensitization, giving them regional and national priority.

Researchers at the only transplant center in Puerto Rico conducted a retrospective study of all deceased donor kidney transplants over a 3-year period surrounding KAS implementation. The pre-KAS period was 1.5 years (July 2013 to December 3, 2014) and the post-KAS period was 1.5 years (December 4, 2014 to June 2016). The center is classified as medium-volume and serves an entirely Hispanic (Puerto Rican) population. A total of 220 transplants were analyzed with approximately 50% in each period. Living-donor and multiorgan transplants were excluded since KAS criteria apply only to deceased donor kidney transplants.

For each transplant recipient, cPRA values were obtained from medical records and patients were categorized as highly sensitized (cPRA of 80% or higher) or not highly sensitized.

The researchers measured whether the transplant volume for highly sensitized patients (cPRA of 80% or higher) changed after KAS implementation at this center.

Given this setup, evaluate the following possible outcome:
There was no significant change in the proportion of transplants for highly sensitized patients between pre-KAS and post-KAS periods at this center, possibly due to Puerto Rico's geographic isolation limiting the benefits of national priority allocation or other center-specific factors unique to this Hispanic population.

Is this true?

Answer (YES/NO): YES